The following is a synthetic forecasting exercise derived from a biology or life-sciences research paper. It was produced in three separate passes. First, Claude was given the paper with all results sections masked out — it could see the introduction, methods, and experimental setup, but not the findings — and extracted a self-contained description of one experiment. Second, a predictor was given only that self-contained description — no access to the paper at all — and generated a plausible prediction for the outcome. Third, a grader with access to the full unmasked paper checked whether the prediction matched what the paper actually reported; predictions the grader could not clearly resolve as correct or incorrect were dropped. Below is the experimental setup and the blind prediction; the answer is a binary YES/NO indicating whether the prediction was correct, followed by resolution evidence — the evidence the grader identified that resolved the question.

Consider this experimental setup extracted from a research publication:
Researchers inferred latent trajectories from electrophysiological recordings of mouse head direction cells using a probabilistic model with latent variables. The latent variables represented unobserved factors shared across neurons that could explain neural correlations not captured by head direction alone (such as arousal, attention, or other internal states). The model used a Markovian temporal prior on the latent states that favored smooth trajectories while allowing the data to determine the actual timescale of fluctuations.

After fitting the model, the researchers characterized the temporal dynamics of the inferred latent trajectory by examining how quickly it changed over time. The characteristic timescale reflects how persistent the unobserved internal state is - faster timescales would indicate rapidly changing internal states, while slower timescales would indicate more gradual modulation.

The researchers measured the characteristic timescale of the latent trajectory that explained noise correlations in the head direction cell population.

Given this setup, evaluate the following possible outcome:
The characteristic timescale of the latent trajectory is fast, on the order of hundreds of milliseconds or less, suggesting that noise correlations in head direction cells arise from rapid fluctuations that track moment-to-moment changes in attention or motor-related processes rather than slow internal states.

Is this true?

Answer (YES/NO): NO